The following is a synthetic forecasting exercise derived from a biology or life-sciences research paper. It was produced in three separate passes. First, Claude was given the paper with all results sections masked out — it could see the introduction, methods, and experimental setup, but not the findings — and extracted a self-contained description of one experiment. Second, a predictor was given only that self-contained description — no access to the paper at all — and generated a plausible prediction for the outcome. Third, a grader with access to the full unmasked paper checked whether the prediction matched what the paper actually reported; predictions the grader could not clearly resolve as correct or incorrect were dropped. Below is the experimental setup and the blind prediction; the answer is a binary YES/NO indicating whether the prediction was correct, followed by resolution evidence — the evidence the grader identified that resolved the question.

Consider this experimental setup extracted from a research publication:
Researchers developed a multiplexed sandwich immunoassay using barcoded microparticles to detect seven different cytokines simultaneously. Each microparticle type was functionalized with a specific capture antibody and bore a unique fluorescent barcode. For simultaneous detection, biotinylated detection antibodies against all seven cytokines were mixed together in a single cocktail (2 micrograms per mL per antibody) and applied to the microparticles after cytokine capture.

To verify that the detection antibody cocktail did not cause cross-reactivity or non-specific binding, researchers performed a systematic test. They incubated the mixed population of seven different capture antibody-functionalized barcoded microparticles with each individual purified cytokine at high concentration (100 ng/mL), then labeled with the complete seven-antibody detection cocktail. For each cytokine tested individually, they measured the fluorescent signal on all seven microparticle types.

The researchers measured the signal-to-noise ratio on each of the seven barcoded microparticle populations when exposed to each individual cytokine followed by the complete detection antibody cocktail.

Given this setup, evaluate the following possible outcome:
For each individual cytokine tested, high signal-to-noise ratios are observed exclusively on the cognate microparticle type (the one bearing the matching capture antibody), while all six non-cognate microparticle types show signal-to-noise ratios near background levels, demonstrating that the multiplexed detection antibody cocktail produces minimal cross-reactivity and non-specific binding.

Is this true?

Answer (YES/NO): YES